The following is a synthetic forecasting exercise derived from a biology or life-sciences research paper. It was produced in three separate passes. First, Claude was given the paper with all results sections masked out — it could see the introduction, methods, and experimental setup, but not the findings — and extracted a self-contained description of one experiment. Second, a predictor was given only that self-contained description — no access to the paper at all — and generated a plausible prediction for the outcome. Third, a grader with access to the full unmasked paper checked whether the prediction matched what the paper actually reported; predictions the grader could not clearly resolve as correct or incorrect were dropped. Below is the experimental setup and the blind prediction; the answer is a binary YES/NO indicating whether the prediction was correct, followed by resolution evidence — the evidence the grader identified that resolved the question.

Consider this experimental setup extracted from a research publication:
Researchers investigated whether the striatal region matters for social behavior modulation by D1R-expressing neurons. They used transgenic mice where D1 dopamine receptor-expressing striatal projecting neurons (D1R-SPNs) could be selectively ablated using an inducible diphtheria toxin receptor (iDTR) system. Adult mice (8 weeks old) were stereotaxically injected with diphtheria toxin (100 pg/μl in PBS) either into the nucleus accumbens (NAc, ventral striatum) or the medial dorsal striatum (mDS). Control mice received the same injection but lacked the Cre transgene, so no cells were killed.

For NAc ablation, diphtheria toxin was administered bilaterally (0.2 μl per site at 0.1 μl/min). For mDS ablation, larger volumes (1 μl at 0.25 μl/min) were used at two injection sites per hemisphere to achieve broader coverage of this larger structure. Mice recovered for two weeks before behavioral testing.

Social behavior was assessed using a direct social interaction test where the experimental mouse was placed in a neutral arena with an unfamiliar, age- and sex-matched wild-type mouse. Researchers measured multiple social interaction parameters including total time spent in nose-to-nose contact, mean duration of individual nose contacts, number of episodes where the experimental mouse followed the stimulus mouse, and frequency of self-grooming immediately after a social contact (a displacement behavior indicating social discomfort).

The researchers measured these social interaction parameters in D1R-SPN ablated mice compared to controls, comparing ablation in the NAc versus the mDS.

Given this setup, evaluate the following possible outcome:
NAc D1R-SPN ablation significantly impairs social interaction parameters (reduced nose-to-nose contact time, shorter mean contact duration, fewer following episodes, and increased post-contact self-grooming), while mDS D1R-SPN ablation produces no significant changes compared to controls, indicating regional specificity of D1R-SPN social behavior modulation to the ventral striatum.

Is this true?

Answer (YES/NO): YES